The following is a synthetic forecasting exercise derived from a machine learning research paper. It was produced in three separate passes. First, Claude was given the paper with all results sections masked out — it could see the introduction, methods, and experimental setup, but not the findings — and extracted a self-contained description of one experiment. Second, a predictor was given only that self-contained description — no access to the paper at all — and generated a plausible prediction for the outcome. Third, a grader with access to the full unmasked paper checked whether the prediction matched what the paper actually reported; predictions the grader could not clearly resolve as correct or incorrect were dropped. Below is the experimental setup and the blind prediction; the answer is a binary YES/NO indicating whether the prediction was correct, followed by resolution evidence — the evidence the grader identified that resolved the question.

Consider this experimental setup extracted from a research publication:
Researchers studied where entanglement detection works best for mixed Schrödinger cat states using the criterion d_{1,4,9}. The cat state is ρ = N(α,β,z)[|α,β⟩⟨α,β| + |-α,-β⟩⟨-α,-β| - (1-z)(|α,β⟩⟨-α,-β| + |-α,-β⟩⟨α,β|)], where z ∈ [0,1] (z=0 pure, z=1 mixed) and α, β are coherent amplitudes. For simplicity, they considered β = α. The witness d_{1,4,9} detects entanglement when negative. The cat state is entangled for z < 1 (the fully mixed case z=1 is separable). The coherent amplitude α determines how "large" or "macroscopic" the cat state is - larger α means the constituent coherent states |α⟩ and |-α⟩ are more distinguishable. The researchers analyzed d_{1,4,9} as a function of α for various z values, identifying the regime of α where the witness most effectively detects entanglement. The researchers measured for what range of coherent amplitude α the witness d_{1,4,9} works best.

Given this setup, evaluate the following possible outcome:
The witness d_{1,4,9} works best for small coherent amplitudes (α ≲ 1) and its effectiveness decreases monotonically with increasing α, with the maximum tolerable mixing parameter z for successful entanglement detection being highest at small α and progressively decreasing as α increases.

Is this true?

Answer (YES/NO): NO